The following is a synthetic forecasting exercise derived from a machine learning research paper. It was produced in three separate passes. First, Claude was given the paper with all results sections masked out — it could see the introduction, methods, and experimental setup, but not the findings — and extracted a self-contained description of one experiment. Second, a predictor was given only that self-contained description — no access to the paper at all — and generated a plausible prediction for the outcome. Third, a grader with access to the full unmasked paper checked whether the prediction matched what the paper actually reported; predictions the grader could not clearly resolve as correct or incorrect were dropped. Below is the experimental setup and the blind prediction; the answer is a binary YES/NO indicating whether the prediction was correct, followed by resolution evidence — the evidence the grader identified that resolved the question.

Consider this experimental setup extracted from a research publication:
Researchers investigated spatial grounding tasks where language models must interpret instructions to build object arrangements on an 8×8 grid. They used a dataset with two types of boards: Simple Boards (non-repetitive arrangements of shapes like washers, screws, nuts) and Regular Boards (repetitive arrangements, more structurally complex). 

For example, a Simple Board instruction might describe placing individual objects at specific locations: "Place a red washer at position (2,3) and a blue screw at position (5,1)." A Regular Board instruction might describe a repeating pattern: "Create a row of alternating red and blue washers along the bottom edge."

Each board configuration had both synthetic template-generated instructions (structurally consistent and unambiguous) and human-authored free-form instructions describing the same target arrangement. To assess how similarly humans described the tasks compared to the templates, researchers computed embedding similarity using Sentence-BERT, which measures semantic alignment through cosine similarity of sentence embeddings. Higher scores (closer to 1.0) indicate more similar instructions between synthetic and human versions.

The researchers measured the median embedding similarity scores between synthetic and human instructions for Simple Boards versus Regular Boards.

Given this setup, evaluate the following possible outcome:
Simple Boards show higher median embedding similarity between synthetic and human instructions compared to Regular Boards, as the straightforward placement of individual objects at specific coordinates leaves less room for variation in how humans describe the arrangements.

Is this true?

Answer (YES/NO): YES